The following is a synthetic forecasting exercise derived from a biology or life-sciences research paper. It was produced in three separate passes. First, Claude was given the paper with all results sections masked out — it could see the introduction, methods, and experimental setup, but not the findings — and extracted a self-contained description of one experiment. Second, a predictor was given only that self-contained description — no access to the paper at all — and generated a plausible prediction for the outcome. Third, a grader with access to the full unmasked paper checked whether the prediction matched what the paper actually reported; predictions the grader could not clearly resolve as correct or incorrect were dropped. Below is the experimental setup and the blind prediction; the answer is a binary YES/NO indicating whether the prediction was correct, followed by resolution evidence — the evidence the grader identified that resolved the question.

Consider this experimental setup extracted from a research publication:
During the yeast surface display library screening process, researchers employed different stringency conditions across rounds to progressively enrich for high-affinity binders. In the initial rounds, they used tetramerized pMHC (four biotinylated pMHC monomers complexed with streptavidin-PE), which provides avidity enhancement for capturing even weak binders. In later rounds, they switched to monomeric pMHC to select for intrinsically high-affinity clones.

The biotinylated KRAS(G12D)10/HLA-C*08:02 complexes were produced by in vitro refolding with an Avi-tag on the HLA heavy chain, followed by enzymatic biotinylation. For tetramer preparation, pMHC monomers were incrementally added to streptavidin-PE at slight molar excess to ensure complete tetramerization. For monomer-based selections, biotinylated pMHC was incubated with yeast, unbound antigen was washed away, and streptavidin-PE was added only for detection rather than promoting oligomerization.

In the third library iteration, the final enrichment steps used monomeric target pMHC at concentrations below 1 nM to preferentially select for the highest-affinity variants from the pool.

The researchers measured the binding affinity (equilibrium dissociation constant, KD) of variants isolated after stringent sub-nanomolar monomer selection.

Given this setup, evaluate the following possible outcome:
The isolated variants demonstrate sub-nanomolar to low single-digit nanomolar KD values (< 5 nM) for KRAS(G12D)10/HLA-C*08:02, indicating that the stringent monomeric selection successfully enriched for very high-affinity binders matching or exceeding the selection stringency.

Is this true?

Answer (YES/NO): NO